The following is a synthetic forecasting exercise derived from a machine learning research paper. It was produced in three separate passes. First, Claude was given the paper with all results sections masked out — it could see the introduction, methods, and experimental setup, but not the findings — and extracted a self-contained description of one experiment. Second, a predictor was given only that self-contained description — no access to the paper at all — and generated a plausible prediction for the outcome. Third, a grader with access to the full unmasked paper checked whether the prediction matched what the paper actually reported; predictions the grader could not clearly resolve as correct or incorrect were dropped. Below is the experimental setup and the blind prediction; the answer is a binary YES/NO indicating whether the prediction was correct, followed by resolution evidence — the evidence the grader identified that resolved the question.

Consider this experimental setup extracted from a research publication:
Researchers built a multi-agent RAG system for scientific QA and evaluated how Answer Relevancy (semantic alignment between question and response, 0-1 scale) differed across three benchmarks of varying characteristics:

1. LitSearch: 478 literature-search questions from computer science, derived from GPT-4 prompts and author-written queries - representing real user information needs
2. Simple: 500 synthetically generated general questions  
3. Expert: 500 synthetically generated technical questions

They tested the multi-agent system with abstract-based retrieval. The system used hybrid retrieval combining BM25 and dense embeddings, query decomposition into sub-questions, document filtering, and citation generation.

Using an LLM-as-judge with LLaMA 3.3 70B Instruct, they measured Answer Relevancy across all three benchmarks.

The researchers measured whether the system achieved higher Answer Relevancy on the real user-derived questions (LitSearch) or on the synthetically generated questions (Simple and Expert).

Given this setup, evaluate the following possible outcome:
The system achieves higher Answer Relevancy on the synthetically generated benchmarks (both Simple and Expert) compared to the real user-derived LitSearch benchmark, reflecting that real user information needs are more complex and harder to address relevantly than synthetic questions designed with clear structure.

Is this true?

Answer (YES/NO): NO